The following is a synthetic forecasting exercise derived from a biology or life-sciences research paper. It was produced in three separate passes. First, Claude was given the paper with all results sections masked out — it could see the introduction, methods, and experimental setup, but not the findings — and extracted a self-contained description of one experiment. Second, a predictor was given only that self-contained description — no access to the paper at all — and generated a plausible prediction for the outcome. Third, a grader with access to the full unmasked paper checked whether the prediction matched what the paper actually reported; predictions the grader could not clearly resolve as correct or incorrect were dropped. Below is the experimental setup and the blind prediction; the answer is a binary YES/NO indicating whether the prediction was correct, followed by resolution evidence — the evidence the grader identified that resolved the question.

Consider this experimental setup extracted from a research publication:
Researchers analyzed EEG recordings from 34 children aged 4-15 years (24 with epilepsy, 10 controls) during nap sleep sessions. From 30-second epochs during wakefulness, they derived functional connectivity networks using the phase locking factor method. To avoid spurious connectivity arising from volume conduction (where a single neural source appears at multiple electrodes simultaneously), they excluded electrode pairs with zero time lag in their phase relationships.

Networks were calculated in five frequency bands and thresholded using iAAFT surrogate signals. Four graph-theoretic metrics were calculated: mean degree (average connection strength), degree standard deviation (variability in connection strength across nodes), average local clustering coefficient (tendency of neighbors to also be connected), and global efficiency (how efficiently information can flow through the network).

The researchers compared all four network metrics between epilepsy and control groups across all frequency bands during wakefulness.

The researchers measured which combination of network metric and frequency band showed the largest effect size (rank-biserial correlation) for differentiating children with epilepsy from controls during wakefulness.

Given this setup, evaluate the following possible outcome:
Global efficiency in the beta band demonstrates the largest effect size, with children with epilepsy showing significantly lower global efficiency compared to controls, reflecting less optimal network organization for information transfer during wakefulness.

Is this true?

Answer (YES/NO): NO